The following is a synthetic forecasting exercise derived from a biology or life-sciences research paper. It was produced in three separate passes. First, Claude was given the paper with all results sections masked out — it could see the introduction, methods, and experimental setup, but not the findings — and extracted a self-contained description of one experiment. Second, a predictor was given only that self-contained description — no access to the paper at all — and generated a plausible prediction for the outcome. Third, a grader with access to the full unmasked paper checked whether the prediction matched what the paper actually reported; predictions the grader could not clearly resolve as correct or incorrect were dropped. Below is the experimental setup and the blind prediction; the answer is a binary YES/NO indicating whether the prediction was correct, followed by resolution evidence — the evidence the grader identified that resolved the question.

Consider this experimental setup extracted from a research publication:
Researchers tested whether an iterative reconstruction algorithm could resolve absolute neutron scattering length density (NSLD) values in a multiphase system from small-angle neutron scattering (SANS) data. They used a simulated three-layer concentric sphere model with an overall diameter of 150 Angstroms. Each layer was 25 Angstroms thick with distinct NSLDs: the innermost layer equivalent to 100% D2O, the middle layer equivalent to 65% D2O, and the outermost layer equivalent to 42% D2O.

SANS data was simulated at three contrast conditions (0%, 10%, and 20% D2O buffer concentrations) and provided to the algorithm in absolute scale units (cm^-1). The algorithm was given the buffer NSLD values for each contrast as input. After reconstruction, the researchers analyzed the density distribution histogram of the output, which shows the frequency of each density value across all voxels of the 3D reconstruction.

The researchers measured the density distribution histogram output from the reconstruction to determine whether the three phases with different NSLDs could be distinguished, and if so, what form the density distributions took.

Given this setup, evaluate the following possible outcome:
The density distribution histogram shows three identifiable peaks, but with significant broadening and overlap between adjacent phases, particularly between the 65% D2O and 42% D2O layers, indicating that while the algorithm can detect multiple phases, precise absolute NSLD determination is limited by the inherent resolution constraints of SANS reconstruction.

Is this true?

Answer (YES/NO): NO